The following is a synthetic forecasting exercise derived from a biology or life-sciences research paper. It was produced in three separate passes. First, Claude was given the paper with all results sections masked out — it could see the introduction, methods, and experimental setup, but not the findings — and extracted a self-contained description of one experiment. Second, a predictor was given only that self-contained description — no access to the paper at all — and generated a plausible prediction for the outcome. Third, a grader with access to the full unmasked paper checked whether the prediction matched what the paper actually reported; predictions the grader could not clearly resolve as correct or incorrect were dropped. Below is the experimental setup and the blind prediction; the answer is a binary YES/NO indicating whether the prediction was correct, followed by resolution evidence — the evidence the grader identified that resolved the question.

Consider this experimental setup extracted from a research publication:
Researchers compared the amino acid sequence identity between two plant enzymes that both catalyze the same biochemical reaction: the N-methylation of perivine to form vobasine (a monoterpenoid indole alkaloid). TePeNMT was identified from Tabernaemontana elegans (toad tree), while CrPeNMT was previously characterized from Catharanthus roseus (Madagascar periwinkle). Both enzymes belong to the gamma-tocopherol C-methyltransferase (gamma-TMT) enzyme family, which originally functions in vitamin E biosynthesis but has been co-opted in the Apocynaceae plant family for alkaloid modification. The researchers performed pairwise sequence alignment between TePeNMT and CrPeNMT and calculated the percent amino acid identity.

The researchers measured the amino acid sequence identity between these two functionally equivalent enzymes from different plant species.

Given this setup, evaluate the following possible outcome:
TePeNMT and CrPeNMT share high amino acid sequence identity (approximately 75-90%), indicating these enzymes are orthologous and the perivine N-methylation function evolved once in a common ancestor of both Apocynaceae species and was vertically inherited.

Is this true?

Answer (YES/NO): NO